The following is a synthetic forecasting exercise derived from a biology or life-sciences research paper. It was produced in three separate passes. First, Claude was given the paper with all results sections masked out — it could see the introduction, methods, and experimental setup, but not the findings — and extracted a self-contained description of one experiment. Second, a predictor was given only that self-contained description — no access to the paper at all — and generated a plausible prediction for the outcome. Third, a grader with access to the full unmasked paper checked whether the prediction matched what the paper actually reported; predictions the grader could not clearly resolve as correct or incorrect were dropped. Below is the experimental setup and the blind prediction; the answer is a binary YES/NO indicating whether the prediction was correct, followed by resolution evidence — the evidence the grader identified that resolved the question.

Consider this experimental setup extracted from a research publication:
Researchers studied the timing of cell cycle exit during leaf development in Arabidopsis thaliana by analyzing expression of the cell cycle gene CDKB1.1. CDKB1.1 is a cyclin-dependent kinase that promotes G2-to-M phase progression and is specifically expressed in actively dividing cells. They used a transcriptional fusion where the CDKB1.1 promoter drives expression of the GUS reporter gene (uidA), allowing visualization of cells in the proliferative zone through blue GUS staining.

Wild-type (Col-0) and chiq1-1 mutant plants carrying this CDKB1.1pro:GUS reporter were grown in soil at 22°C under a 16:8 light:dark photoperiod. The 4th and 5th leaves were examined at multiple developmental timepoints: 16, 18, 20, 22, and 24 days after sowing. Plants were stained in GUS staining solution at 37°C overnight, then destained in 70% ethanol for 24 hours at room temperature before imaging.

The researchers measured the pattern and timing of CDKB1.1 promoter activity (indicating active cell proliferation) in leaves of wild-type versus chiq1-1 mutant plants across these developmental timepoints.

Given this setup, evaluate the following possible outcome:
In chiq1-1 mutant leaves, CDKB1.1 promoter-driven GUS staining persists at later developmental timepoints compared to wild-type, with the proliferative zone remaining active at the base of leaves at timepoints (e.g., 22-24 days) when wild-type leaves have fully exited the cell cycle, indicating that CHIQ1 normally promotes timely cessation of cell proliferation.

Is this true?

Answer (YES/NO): NO